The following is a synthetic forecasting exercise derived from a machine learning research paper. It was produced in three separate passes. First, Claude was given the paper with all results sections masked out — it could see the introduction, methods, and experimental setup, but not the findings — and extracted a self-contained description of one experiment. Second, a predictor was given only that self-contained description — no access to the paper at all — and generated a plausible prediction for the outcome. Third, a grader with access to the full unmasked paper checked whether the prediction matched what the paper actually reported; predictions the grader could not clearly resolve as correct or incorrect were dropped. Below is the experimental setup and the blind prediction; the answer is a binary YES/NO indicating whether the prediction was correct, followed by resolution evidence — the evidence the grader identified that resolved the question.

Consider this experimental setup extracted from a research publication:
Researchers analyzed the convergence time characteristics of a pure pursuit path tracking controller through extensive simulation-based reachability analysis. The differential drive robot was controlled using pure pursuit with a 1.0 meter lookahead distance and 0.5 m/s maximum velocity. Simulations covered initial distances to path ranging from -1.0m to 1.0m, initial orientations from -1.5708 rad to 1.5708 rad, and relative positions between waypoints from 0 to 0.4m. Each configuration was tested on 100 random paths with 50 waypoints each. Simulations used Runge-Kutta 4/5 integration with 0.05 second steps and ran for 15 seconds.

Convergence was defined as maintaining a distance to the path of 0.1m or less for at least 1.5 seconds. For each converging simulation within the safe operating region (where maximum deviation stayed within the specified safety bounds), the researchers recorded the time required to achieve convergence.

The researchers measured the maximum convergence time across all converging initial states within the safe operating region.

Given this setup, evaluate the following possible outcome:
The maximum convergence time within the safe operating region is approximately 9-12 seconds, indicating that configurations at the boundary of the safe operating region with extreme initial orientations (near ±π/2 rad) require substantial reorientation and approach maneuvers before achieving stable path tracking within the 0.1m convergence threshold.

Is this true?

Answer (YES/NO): NO